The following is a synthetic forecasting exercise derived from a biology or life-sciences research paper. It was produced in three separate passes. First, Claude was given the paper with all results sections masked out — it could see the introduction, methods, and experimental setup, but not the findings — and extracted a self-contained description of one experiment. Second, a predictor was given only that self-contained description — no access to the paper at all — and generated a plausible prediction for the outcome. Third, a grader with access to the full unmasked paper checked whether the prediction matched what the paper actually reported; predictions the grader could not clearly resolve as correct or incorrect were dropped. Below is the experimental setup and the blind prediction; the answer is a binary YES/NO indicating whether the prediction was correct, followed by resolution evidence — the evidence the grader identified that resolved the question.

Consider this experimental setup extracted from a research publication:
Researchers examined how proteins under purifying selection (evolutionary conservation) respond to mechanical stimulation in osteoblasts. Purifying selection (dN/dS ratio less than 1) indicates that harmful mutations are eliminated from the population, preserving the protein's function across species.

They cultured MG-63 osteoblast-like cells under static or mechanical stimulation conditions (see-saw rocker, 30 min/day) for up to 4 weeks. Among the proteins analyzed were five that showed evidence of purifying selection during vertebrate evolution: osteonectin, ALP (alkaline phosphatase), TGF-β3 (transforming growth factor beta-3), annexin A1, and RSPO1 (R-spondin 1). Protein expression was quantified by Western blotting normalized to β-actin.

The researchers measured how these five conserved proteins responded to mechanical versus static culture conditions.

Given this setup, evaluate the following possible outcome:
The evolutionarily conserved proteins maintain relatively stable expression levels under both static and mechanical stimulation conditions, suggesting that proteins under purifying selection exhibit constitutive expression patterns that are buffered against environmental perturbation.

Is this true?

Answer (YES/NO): NO